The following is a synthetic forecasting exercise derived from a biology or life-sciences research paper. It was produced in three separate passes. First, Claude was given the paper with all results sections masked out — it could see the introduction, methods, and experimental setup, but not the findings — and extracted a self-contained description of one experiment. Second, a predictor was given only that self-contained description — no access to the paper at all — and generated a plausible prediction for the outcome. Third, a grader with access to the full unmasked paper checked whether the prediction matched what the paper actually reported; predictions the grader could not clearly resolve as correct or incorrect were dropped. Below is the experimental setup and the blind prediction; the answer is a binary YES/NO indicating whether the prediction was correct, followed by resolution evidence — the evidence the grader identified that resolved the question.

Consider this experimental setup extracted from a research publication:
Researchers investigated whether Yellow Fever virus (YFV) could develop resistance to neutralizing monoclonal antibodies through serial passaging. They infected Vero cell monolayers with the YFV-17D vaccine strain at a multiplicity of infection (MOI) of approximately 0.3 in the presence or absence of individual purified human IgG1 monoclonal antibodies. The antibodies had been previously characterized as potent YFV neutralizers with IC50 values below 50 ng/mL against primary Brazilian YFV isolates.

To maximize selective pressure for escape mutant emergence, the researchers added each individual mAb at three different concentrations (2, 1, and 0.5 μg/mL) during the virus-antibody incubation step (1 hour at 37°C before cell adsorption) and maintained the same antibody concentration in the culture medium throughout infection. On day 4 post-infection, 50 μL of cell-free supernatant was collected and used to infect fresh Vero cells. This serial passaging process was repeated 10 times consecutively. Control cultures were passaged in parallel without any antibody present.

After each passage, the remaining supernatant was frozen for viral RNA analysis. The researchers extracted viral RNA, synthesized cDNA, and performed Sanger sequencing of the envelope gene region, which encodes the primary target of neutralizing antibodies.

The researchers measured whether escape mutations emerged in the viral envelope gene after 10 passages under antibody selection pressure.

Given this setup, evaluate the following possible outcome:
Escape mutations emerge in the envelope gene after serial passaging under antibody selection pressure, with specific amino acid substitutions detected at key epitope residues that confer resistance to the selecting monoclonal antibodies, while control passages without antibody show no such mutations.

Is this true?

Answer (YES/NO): NO